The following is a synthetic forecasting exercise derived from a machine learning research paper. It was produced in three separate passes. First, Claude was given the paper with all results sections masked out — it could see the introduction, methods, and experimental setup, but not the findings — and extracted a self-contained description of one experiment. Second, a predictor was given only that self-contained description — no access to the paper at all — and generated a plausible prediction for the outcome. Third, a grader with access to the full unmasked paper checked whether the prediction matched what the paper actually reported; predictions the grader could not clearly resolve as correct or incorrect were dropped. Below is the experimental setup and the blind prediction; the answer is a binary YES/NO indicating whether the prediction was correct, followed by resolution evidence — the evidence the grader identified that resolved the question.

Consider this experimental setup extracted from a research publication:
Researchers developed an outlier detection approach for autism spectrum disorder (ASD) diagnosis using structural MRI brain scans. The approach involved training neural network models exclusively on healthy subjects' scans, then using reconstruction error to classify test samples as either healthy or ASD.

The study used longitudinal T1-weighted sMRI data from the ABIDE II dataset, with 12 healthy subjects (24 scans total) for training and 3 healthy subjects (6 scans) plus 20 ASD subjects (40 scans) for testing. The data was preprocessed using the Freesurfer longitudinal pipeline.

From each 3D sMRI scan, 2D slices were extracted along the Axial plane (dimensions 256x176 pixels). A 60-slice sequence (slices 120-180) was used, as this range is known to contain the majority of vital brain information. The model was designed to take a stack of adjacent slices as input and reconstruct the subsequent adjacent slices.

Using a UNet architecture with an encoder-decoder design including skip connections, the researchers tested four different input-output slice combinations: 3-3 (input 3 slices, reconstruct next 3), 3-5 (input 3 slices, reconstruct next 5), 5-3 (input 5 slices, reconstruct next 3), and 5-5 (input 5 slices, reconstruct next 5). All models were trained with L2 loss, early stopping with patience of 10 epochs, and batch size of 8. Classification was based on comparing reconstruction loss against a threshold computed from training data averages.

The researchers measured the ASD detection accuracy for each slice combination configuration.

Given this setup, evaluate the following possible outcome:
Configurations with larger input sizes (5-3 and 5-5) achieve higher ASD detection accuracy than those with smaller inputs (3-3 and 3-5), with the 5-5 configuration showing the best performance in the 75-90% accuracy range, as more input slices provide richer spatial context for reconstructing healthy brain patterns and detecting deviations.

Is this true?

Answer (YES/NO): NO